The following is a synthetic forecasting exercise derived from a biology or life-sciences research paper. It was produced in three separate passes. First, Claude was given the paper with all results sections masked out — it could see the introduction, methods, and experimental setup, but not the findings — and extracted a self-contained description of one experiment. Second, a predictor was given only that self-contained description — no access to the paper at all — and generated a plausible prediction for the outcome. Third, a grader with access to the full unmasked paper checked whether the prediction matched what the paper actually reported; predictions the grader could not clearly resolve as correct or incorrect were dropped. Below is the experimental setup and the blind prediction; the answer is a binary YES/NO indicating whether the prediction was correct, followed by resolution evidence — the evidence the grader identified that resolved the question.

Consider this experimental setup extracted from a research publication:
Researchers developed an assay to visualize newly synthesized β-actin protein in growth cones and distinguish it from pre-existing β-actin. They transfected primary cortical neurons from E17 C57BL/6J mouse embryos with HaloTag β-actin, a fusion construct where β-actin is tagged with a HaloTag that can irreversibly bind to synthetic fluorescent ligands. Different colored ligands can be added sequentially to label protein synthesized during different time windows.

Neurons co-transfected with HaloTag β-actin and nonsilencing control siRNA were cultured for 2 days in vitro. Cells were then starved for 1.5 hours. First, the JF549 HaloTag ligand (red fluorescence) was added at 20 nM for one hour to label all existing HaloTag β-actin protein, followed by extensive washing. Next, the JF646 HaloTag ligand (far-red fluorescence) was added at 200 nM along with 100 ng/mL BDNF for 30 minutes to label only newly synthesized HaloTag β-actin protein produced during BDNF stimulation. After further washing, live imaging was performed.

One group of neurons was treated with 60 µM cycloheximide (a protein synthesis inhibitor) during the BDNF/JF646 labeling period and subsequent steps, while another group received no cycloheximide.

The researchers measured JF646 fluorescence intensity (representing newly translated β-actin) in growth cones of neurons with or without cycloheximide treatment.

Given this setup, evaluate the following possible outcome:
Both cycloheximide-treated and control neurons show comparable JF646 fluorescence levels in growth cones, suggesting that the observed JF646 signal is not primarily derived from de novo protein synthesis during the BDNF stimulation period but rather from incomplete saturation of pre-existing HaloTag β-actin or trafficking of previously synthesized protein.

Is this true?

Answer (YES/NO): NO